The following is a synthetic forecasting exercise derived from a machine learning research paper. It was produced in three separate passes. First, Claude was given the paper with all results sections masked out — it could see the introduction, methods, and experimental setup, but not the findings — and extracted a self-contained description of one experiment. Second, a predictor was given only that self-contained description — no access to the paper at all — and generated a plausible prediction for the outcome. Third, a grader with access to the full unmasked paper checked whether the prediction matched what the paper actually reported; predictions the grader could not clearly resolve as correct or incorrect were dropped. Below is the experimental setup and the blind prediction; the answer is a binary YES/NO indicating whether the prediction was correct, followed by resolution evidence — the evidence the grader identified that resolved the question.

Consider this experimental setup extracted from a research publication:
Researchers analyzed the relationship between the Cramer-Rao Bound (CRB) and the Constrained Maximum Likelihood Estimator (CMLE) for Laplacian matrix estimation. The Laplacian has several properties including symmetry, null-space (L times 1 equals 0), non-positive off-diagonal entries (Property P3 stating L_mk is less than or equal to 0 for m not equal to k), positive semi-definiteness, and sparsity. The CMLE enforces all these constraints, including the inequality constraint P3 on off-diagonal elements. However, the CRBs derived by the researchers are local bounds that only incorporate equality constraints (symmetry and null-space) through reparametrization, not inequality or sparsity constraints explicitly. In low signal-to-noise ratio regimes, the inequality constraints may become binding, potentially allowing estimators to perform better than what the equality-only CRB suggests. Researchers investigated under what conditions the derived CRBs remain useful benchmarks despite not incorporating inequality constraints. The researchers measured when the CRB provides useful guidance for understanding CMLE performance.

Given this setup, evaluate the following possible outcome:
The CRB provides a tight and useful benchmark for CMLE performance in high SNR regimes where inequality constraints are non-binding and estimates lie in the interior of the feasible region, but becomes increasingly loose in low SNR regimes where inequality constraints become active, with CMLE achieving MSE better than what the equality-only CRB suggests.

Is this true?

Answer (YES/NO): NO